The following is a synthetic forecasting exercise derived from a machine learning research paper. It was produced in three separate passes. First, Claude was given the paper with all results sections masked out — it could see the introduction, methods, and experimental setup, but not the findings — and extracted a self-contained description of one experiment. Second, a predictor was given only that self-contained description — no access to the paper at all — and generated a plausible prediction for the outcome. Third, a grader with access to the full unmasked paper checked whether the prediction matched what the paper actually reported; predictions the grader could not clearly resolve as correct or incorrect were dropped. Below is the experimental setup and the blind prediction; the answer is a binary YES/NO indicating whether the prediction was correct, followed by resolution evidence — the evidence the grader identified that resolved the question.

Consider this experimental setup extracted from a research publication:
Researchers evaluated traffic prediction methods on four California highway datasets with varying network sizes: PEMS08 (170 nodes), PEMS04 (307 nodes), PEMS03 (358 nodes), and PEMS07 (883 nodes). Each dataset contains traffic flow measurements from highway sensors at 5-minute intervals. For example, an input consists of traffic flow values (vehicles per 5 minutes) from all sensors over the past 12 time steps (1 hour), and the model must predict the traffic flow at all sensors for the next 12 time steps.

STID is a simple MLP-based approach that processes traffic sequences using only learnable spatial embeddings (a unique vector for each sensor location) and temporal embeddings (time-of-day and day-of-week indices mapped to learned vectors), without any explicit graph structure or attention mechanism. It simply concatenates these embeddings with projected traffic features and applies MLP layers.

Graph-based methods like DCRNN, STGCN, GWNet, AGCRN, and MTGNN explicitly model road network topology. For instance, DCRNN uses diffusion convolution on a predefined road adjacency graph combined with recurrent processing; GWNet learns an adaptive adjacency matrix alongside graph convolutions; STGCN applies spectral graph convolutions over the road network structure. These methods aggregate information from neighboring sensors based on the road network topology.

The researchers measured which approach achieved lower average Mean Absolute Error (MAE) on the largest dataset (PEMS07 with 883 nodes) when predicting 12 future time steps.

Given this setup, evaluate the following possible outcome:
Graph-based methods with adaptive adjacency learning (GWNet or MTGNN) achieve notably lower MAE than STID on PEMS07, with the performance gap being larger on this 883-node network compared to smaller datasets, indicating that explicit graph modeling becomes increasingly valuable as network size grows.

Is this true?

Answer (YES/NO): NO